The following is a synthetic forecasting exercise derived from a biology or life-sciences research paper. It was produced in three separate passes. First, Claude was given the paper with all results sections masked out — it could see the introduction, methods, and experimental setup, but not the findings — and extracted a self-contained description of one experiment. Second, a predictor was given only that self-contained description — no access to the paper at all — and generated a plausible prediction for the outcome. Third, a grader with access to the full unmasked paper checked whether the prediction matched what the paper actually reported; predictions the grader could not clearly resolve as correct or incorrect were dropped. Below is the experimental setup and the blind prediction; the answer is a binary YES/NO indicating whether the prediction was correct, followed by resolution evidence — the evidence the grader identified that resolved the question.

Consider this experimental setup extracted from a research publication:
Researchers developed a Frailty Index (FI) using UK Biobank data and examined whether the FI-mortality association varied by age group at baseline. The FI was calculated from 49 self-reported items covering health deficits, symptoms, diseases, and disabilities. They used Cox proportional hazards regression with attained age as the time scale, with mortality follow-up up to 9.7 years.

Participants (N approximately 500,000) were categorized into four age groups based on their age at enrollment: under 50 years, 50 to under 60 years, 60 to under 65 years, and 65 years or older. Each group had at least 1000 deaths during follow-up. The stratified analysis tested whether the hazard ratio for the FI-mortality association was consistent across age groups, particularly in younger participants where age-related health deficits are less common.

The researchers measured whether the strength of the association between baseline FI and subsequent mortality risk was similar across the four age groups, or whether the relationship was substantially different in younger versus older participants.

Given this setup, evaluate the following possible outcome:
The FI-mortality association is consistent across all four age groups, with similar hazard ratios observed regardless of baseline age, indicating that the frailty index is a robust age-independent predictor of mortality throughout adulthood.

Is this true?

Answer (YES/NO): NO